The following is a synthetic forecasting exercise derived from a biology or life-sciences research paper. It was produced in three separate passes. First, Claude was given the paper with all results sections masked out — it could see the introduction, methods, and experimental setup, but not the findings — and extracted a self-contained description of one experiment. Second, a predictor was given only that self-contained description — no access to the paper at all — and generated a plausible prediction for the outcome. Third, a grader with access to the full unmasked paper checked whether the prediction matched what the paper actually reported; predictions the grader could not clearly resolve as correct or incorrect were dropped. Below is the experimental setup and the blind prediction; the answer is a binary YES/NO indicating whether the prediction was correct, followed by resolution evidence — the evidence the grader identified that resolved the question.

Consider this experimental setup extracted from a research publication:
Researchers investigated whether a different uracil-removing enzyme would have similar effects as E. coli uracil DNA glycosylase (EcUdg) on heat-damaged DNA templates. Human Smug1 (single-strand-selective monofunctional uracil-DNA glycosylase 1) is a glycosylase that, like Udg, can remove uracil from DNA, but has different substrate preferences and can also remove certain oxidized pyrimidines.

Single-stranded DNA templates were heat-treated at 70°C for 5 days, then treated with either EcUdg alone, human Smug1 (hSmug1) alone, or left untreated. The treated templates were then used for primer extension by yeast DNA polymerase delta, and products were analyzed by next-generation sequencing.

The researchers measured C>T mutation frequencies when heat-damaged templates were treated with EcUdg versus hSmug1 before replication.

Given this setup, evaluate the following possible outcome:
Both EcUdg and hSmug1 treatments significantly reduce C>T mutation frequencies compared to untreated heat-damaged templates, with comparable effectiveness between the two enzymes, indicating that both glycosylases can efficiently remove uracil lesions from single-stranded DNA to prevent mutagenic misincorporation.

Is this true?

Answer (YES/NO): NO